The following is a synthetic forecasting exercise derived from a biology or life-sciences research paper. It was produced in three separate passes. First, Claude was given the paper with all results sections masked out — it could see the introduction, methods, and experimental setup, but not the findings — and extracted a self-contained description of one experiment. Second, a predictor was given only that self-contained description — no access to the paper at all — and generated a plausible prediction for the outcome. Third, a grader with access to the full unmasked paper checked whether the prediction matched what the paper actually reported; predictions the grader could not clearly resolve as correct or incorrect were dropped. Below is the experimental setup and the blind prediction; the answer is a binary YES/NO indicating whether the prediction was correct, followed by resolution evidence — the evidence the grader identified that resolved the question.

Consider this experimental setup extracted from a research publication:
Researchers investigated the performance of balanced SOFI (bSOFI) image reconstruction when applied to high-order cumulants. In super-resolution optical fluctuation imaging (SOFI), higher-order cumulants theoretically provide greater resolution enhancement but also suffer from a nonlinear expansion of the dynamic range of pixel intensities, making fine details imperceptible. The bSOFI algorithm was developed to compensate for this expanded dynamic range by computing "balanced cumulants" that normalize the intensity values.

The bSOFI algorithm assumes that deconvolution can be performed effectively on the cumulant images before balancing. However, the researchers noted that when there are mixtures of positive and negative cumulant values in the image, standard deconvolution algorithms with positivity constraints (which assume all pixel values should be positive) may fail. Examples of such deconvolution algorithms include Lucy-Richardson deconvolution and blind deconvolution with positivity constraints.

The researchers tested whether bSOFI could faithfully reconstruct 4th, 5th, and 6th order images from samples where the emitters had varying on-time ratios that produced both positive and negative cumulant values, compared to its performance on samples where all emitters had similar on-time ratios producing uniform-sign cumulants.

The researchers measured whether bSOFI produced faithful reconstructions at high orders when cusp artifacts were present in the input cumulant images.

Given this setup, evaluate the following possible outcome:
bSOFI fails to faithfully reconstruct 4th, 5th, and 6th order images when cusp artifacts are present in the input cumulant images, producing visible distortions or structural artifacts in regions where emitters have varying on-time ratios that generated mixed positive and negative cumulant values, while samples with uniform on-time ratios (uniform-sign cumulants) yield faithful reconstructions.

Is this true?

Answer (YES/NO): YES